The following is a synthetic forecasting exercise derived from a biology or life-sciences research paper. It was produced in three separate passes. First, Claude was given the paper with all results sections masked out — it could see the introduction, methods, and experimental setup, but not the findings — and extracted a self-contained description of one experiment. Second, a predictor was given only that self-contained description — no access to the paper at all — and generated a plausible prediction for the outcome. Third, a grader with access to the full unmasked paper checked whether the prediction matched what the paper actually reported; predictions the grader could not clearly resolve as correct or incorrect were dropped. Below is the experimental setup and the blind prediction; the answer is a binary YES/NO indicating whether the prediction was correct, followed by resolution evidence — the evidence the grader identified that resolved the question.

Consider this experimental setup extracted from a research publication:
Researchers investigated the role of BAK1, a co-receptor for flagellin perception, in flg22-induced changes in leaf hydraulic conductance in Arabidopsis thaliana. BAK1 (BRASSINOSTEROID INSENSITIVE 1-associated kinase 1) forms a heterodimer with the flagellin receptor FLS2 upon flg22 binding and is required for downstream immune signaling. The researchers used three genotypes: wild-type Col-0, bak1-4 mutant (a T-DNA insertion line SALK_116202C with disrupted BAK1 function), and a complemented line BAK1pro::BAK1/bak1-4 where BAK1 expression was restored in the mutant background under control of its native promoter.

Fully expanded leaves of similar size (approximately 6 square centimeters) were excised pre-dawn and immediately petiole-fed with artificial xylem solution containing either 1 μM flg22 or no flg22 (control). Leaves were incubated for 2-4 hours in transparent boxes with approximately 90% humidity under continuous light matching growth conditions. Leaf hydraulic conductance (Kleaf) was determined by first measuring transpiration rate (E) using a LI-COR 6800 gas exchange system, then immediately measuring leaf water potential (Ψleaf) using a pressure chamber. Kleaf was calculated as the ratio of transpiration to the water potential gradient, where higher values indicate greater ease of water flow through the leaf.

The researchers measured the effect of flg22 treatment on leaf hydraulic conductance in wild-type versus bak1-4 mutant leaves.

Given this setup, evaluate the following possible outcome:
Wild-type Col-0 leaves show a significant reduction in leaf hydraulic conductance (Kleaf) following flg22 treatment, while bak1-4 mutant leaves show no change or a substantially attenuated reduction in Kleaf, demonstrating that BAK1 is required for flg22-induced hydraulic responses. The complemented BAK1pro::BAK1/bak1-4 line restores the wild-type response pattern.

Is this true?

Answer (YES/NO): YES